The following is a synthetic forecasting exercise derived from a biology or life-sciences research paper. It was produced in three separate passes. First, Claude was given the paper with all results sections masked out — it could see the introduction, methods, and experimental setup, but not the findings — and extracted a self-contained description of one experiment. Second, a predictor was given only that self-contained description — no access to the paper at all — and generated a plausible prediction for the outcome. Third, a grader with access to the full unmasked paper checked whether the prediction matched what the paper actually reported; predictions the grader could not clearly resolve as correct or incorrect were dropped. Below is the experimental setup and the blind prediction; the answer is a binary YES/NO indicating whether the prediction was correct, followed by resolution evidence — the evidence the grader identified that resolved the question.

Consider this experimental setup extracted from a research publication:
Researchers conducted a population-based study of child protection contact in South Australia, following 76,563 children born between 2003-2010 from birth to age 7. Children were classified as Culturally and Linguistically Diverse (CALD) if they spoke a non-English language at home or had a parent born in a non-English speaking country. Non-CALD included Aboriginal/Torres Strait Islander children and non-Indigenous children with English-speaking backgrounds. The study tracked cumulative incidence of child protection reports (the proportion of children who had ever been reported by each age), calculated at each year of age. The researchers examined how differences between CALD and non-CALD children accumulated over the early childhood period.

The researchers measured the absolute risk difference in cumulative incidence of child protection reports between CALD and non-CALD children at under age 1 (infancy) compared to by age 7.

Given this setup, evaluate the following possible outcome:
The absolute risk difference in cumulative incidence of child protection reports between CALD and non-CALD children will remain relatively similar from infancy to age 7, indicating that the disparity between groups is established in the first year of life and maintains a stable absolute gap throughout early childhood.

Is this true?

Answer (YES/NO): NO